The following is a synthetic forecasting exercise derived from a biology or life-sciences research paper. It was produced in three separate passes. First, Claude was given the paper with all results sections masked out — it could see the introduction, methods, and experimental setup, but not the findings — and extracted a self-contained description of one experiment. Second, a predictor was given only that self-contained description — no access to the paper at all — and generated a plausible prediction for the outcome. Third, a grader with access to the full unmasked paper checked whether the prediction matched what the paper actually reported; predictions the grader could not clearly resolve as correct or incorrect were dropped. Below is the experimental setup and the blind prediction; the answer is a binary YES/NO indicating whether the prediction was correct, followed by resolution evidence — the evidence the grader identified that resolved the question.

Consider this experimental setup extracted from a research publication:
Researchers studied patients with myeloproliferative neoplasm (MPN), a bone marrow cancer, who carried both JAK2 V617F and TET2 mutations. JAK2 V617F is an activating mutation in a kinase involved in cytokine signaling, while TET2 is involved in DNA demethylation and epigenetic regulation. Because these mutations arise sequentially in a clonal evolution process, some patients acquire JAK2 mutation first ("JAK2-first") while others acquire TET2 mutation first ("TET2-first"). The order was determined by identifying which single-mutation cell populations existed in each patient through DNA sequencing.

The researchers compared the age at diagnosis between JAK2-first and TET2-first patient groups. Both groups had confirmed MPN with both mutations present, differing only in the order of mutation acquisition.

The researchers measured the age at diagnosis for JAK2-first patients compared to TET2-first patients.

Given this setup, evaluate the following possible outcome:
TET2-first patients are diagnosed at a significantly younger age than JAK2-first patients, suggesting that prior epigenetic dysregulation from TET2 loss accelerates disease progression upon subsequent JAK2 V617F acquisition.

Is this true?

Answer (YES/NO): NO